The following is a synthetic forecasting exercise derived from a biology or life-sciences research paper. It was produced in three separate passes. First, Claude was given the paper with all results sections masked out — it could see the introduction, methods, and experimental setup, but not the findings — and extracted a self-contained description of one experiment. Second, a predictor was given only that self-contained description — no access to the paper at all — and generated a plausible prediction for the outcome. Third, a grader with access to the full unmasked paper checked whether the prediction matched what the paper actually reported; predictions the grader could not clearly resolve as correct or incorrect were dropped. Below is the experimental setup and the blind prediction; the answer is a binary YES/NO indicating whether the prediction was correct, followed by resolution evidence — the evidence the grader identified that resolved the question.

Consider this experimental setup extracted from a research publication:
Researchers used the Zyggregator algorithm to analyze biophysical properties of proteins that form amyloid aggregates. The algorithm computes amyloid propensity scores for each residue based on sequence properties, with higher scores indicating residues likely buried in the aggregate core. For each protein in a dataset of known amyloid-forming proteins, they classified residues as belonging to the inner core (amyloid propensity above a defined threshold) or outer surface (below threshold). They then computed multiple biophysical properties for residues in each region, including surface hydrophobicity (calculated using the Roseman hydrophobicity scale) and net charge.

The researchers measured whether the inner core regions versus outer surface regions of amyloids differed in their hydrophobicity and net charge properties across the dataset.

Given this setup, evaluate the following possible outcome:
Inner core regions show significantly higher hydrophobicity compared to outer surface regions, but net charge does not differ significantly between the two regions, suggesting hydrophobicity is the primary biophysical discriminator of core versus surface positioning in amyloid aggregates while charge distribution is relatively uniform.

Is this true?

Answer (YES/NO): YES